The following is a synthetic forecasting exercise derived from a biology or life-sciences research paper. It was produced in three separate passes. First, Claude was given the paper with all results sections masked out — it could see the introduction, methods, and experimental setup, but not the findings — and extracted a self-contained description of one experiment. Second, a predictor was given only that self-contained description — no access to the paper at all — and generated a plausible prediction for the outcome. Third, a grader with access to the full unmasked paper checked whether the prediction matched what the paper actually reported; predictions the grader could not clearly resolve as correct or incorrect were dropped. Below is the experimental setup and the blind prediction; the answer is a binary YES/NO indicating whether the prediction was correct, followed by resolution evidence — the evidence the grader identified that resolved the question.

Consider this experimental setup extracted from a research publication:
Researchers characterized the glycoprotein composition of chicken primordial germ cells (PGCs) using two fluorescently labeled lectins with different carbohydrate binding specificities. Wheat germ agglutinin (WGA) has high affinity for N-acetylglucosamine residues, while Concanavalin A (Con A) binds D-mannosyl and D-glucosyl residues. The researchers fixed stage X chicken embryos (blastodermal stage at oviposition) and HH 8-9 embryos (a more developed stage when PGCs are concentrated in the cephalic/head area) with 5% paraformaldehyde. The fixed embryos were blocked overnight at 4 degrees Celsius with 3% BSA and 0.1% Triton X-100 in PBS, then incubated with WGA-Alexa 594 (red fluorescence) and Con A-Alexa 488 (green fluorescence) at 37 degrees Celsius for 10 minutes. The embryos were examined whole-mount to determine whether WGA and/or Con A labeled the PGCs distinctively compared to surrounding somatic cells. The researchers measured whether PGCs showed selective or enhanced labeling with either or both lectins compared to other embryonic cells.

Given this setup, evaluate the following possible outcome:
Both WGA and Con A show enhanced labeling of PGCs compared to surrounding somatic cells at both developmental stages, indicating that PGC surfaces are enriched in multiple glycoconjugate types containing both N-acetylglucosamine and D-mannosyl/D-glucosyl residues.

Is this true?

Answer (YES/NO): NO